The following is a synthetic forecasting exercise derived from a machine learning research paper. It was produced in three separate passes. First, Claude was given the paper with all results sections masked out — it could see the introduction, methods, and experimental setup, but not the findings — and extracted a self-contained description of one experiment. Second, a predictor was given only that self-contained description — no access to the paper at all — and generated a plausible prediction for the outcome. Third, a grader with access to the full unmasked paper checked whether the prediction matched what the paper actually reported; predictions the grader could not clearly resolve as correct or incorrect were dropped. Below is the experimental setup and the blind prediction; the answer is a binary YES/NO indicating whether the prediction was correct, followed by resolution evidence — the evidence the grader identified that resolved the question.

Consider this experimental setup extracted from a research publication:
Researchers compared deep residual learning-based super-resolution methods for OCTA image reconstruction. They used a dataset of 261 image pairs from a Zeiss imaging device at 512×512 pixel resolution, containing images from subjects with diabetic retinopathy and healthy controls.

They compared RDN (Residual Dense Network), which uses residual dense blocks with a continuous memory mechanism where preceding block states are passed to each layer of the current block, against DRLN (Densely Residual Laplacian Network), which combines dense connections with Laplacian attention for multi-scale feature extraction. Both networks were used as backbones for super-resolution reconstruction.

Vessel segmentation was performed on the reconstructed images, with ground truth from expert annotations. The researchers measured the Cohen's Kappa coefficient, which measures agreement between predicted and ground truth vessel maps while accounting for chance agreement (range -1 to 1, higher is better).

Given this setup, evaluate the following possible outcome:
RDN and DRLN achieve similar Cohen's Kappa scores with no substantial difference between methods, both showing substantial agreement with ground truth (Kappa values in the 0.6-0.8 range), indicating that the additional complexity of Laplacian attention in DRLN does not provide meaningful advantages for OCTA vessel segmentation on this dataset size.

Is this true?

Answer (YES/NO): NO